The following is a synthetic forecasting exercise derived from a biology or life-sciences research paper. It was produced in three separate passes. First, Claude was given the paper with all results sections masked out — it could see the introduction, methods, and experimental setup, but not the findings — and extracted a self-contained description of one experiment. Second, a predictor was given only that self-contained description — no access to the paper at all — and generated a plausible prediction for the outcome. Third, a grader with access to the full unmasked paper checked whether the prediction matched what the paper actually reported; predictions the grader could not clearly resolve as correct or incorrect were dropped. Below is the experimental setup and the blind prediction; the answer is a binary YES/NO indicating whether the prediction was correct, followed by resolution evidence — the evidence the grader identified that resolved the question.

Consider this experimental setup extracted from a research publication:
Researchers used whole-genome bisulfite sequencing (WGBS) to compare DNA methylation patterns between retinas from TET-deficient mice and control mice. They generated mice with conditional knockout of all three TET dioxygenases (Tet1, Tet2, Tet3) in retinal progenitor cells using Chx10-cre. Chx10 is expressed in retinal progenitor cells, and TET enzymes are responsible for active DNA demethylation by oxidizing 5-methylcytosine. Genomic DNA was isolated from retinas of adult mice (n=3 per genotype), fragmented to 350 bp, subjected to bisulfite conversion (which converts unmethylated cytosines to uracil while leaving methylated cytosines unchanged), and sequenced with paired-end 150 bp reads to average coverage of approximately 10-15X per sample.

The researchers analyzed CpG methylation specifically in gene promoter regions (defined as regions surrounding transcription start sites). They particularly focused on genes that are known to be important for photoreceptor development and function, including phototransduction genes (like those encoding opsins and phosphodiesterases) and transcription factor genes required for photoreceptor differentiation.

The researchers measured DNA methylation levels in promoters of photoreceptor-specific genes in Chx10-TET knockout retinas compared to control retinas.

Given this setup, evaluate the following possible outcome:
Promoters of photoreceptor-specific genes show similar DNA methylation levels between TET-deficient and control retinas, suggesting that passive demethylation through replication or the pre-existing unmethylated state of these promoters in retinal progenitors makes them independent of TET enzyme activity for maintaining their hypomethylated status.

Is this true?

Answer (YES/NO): NO